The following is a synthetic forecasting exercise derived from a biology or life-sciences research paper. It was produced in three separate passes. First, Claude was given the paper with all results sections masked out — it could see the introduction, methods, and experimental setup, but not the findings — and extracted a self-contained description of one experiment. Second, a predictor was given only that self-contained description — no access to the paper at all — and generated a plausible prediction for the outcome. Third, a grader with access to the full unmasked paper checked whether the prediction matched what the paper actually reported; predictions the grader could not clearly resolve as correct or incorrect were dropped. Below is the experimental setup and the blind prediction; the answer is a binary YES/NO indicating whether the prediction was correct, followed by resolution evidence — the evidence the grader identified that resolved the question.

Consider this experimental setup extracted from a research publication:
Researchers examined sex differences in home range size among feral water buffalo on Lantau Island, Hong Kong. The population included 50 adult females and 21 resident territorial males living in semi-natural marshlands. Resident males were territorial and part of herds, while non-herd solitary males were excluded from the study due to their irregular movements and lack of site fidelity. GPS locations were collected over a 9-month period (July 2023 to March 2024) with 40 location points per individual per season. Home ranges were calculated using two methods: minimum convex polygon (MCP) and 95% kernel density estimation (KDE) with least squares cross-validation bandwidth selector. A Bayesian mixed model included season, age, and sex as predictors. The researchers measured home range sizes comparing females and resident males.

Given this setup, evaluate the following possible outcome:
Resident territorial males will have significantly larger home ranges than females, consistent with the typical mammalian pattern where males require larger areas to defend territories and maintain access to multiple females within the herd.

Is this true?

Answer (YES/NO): NO